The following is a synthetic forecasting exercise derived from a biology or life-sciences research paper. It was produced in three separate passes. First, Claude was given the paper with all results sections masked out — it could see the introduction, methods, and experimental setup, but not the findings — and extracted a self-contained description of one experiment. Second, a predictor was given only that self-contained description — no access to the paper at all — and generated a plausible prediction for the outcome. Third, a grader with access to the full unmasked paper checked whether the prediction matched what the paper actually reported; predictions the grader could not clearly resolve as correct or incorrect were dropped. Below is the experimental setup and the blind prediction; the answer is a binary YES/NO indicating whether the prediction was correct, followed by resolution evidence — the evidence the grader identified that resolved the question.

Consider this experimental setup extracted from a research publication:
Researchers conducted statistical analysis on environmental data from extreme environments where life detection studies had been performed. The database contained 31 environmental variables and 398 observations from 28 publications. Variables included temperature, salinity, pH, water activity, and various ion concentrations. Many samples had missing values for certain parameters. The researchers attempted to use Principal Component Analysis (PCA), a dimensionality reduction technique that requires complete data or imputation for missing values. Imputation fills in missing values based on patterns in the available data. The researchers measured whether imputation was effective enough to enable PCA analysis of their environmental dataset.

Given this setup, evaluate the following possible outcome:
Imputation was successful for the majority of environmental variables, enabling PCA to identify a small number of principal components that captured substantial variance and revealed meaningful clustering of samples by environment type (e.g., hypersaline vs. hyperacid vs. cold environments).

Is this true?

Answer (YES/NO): NO